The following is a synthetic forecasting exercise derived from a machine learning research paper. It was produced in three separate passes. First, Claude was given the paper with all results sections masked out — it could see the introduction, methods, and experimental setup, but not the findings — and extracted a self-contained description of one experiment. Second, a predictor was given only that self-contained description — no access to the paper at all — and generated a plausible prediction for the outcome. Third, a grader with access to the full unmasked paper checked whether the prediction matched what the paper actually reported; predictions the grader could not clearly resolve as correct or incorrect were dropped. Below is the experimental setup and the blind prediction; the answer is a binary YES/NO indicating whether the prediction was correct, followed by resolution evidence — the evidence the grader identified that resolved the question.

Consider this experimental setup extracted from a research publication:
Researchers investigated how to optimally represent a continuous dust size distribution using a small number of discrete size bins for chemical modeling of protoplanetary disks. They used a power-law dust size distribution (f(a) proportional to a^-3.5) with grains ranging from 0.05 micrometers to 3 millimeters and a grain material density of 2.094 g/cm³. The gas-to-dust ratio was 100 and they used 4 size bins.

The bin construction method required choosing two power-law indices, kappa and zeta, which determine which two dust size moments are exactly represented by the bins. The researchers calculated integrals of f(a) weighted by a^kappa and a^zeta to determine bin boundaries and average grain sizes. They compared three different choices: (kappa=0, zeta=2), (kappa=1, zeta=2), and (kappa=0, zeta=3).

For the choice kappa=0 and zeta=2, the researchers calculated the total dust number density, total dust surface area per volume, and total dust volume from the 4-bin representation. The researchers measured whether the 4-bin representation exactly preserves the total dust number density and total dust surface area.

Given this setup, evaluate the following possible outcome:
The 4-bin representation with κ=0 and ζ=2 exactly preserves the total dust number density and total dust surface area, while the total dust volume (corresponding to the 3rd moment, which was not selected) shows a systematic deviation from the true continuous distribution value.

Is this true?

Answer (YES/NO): YES